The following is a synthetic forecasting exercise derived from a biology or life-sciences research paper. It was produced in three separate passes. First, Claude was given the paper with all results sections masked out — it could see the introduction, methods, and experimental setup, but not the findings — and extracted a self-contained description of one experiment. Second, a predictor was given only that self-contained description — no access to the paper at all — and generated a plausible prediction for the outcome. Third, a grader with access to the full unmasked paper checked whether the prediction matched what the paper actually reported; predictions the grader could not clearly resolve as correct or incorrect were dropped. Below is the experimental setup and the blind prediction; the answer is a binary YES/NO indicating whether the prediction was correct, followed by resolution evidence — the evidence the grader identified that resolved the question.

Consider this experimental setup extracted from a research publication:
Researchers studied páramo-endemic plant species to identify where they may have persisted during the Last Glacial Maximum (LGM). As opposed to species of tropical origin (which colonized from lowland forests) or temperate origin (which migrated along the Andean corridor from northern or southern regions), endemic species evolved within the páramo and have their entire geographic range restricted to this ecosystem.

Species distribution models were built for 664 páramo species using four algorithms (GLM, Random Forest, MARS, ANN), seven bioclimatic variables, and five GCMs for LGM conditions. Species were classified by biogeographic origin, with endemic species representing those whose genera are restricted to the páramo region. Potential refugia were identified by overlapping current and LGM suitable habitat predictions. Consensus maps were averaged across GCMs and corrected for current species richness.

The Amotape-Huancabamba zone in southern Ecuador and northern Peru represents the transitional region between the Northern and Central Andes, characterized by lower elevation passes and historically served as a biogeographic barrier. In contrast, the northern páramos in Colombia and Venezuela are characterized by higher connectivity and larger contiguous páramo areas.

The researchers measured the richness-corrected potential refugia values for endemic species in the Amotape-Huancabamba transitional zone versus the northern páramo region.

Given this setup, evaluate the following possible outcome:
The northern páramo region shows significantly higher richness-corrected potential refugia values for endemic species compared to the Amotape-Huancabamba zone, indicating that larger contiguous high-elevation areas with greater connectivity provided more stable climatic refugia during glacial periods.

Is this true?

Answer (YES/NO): NO